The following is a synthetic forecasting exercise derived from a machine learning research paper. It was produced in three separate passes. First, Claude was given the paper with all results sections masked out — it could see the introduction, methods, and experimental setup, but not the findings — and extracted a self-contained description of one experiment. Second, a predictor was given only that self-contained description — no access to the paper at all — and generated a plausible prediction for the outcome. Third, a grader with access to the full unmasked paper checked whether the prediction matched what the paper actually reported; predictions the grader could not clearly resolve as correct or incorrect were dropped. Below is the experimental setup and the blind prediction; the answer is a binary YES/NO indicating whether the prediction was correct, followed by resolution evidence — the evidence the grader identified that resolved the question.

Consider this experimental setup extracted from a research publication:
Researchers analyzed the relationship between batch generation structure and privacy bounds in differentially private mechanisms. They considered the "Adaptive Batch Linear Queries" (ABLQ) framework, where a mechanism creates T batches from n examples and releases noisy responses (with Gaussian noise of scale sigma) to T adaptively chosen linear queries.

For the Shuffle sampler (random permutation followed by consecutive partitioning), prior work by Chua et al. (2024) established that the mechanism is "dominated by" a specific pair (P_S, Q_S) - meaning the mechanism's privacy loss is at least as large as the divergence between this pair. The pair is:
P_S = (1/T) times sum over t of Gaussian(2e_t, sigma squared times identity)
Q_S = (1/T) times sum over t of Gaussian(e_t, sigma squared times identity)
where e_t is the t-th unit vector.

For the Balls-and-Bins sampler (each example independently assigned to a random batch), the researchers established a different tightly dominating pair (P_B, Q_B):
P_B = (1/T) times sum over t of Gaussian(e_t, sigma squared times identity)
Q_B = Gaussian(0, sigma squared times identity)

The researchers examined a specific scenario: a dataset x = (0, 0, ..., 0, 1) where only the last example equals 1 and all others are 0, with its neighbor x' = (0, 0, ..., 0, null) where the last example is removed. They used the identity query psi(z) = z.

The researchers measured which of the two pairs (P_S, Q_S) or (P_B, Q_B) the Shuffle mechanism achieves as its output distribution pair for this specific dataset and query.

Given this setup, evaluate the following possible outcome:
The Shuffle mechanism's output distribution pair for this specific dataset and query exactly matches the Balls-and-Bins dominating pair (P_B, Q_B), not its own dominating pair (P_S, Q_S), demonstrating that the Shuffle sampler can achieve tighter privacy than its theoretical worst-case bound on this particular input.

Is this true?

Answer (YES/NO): YES